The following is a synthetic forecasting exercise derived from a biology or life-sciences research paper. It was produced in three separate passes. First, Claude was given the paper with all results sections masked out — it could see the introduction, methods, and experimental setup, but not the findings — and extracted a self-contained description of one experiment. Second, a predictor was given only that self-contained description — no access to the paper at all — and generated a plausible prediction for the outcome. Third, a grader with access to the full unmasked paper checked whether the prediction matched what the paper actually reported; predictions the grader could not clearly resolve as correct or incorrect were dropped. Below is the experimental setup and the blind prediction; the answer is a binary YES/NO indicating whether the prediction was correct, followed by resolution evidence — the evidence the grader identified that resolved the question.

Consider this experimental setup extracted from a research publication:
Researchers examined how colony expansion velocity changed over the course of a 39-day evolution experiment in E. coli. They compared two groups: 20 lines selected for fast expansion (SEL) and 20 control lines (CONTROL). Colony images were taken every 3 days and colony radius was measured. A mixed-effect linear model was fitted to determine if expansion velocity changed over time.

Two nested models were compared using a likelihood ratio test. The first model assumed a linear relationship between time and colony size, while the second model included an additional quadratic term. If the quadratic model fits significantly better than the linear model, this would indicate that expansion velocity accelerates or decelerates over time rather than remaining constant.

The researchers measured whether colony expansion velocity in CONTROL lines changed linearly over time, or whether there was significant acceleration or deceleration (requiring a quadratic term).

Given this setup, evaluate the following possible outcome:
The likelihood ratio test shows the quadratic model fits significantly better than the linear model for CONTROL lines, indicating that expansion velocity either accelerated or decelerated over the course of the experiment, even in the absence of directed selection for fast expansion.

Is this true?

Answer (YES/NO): YES